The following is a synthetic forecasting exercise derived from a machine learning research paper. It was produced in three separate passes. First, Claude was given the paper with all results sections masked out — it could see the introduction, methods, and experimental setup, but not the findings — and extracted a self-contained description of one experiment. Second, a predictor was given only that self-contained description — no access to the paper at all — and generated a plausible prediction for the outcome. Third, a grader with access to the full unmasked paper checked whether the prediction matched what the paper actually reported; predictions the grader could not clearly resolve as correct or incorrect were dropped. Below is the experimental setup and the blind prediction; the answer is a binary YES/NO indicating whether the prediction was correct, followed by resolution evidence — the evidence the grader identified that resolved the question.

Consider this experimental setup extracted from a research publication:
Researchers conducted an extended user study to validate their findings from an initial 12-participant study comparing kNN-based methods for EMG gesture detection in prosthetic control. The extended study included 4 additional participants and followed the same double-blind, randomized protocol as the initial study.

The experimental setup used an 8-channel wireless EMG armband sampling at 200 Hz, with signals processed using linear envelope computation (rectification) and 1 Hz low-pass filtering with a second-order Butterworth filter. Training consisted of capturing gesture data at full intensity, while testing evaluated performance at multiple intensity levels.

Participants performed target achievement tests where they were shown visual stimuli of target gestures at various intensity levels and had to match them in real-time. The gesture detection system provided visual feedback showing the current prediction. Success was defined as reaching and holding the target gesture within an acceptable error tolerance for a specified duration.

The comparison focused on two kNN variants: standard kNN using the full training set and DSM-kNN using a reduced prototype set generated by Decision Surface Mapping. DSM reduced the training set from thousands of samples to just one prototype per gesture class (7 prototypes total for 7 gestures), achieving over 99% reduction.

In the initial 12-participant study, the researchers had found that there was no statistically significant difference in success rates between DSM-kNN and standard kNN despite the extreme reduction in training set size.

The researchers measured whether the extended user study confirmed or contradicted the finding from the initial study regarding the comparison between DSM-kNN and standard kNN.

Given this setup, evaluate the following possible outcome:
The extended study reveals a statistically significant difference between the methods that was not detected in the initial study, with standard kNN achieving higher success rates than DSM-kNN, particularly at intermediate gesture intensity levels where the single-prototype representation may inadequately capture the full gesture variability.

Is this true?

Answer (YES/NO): NO